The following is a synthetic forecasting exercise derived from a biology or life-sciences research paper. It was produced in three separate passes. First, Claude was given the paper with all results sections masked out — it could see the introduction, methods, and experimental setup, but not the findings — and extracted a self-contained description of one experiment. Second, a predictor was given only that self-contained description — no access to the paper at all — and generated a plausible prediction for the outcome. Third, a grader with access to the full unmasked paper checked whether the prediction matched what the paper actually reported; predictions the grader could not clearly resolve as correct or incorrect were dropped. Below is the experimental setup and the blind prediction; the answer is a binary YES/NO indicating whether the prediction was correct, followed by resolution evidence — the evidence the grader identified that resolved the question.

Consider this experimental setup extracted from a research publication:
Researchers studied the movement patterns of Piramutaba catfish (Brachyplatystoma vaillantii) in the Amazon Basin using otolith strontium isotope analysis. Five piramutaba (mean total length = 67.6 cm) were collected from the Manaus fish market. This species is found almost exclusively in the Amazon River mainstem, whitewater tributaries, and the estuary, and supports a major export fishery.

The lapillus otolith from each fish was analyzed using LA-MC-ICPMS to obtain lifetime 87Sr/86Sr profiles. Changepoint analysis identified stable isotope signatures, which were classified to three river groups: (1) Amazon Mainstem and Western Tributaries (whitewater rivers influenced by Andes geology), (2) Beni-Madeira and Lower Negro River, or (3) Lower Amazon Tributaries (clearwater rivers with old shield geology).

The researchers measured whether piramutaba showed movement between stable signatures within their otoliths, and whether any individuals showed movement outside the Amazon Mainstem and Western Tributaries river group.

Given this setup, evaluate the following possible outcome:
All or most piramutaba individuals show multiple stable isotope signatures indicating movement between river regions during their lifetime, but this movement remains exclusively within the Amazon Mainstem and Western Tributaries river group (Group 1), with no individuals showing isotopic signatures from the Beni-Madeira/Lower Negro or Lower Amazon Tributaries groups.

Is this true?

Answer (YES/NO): NO